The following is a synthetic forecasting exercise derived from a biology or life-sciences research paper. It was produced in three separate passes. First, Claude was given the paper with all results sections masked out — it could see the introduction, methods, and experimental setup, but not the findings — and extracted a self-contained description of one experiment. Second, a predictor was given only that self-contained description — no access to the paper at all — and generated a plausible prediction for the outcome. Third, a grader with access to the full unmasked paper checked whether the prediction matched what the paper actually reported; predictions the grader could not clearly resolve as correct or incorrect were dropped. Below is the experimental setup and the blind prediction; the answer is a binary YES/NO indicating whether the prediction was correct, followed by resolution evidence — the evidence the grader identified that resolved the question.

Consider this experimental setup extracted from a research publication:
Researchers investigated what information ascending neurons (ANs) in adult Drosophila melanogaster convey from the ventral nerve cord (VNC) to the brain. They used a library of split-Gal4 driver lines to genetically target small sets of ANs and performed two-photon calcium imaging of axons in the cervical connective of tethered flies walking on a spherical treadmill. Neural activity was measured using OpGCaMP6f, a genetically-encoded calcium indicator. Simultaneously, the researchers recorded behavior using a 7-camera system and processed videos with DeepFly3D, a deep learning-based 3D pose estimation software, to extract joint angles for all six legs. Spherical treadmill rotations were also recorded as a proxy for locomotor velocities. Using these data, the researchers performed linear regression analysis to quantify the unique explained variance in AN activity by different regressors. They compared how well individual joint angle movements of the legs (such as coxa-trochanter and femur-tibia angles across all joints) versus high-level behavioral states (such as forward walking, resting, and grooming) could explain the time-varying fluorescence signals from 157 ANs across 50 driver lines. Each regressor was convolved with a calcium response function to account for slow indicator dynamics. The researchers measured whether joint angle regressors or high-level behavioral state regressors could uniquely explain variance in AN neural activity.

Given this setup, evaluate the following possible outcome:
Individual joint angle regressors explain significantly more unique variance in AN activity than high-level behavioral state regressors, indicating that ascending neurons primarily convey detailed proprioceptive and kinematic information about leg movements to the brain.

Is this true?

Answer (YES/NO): NO